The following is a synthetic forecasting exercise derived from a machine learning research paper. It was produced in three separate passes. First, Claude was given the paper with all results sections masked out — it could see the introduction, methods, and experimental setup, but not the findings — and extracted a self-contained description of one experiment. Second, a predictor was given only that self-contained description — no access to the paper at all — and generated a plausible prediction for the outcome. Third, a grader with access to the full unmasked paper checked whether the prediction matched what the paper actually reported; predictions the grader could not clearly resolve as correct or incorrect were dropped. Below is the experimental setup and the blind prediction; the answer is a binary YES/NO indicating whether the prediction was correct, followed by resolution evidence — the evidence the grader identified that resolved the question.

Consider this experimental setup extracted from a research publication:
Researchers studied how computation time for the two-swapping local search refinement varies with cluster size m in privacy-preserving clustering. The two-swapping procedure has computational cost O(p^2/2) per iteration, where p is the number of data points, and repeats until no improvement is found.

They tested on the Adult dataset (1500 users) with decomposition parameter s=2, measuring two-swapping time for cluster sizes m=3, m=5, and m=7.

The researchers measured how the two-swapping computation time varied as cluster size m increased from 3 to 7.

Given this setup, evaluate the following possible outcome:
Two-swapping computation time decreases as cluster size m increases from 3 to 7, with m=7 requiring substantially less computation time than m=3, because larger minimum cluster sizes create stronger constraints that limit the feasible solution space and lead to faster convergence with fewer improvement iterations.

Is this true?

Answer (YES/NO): NO